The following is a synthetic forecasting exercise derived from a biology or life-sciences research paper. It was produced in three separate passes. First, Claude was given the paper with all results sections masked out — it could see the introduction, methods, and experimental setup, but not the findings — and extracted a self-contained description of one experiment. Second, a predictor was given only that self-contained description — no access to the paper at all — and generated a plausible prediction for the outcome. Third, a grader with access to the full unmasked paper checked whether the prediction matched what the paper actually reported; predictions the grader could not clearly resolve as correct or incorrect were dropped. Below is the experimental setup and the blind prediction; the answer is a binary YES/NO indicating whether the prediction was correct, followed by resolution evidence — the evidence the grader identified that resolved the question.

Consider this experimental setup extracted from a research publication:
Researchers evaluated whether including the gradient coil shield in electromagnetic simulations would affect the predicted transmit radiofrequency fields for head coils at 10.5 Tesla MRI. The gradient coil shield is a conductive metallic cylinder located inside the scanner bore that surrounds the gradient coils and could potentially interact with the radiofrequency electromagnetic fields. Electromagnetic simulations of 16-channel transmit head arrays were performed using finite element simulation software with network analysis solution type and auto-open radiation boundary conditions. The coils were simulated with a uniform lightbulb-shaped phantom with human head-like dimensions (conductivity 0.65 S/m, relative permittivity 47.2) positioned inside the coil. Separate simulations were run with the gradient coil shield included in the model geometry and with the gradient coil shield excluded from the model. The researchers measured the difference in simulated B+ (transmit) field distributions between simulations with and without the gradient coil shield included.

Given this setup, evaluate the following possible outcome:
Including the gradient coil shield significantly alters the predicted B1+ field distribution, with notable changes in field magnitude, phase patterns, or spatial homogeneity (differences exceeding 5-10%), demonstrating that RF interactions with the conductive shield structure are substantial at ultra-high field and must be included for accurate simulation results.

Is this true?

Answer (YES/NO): NO